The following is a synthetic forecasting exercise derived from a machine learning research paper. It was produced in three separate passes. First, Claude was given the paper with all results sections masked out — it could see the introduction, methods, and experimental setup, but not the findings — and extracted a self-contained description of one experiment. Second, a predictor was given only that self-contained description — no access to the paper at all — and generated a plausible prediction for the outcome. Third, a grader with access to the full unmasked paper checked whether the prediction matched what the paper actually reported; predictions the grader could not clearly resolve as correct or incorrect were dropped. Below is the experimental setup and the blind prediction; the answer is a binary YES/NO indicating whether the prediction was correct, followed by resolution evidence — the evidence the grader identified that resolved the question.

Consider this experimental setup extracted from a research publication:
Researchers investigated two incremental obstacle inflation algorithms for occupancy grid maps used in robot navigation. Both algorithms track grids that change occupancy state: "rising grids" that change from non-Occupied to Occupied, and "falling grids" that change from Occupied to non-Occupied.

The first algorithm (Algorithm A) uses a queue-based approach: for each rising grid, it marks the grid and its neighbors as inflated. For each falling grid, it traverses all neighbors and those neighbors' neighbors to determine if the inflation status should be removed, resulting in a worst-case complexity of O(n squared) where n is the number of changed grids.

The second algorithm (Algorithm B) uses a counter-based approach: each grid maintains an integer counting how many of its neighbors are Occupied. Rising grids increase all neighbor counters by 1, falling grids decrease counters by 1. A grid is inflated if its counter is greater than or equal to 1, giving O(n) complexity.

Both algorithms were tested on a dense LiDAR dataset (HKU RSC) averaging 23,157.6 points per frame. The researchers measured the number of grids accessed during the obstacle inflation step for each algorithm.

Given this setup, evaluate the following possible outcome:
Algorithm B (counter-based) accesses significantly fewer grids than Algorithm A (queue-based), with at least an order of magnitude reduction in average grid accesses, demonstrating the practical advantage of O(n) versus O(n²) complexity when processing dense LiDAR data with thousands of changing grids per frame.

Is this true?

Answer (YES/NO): YES